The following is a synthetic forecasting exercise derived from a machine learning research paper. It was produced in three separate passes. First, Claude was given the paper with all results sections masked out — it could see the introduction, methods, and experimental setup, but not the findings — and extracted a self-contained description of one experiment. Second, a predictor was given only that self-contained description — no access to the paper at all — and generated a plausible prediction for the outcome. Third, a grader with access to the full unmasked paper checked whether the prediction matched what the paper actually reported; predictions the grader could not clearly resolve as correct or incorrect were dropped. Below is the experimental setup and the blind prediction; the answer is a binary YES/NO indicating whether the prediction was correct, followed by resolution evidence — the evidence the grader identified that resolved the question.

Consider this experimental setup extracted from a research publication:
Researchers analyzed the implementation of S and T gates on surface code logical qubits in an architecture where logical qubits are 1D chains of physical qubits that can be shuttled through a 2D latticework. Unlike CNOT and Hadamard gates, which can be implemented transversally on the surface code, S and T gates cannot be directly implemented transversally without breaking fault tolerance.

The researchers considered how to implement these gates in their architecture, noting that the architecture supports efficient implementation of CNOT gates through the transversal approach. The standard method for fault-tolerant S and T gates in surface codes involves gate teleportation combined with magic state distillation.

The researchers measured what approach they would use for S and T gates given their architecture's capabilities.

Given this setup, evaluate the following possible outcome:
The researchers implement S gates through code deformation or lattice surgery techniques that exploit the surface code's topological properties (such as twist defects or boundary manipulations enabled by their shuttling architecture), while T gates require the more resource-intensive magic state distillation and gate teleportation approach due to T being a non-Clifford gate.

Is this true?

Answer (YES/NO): NO